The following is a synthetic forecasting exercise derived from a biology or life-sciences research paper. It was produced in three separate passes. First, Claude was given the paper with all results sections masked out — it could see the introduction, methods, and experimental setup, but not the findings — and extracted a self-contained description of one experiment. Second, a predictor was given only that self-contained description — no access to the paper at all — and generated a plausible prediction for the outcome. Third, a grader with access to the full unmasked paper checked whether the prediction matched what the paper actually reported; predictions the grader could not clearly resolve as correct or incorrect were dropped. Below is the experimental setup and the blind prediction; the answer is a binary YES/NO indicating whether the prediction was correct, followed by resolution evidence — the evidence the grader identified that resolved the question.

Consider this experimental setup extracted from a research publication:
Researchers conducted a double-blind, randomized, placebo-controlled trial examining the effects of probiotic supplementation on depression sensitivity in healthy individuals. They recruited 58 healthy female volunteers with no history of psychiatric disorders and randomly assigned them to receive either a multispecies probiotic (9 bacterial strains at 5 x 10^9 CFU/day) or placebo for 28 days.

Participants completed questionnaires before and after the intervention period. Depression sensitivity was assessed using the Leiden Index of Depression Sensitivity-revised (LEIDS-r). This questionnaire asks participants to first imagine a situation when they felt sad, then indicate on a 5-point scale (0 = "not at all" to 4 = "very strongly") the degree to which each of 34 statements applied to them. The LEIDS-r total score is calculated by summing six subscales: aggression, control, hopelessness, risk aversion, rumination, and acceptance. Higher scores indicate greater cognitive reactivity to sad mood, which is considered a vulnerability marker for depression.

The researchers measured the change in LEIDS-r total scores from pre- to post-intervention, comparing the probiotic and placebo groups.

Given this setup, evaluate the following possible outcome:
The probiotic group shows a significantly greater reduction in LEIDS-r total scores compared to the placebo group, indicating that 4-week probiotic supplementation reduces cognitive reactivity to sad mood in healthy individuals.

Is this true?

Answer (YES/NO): NO